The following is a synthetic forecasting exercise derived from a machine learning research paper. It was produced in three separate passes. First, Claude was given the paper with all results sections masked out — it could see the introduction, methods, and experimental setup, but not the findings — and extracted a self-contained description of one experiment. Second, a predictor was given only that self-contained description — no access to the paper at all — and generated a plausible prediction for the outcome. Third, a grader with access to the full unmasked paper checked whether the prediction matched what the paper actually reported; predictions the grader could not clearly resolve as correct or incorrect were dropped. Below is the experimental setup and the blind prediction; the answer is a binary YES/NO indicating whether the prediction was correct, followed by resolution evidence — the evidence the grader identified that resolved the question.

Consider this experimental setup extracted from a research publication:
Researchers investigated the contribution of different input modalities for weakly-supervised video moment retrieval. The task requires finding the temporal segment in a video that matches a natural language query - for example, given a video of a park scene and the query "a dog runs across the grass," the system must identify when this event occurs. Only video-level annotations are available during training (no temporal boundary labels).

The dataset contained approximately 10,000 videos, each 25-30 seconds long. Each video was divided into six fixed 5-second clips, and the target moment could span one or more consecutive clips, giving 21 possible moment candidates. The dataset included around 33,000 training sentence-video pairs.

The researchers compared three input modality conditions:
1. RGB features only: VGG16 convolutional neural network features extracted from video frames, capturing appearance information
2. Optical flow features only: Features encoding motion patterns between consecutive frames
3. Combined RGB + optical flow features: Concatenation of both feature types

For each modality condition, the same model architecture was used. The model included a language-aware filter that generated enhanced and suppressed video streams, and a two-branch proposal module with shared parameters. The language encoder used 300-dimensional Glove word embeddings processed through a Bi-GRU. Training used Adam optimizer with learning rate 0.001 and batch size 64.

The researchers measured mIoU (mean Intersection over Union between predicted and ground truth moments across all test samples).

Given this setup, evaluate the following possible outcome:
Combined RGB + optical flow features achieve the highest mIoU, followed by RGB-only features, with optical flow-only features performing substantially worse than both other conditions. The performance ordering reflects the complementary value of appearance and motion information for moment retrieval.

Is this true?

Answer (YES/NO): NO